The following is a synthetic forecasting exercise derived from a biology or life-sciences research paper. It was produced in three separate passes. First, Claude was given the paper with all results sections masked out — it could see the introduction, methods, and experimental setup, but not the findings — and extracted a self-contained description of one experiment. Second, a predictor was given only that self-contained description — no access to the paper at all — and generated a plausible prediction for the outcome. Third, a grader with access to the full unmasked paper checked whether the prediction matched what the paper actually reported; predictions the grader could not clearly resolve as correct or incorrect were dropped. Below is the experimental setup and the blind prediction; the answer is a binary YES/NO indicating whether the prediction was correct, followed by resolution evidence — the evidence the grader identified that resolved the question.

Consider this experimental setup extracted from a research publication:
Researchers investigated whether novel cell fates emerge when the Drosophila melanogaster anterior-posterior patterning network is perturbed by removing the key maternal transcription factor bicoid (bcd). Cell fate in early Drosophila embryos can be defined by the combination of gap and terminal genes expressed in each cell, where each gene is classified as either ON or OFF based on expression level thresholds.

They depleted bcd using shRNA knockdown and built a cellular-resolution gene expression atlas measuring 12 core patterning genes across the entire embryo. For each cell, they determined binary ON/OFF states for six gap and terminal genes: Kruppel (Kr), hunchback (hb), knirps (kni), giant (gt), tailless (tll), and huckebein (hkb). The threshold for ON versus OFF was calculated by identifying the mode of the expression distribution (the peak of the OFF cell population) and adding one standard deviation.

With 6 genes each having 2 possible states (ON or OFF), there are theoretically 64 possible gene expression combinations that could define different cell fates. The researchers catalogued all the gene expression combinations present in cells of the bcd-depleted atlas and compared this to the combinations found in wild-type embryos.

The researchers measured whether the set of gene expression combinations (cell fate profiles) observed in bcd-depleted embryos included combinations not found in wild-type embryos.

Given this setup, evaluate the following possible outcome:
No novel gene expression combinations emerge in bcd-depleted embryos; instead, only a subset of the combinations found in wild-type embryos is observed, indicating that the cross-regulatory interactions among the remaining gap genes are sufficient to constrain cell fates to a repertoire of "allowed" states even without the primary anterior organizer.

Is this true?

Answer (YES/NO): YES